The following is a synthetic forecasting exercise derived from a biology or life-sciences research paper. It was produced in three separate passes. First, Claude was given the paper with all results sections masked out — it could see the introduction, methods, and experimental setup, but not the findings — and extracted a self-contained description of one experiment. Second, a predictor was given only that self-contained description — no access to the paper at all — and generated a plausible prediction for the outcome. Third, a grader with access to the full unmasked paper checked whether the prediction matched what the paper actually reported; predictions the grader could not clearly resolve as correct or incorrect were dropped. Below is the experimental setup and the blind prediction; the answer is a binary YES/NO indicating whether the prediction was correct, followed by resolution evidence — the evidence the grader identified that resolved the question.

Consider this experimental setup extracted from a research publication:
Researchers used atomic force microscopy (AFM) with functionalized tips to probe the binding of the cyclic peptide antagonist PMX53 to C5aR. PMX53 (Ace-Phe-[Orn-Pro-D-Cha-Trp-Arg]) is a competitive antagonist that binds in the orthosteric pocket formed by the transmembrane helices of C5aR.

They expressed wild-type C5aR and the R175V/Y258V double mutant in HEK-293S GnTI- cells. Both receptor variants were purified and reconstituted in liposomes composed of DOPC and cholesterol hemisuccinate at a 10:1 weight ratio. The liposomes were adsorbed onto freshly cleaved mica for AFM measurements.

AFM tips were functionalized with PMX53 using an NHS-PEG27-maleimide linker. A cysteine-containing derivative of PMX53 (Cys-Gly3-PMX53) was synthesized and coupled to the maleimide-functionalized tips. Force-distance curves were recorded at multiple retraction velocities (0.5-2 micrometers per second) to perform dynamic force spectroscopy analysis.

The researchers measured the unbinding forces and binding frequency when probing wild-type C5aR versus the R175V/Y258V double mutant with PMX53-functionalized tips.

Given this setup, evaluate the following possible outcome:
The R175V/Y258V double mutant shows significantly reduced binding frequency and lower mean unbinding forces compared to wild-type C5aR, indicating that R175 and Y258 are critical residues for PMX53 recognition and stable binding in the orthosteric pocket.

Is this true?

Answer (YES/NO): NO